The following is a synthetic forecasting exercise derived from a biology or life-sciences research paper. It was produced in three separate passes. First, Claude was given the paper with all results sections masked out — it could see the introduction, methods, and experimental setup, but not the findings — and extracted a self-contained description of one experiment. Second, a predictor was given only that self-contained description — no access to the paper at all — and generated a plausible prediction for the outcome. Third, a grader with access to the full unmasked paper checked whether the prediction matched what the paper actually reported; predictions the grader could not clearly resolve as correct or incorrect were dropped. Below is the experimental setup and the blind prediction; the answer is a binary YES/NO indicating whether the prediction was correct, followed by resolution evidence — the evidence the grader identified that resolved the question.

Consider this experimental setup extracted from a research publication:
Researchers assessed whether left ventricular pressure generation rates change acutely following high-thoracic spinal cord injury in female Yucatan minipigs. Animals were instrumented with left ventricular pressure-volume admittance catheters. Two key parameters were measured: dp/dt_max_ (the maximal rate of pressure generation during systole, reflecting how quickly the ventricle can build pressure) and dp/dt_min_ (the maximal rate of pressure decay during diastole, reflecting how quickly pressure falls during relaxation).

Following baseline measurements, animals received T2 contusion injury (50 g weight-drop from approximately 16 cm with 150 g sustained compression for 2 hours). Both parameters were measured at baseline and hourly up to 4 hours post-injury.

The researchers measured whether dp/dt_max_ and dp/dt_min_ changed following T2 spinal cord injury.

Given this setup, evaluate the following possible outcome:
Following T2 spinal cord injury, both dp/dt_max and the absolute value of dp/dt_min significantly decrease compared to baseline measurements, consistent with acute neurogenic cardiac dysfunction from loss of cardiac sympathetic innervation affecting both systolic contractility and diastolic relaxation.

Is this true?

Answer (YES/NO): NO